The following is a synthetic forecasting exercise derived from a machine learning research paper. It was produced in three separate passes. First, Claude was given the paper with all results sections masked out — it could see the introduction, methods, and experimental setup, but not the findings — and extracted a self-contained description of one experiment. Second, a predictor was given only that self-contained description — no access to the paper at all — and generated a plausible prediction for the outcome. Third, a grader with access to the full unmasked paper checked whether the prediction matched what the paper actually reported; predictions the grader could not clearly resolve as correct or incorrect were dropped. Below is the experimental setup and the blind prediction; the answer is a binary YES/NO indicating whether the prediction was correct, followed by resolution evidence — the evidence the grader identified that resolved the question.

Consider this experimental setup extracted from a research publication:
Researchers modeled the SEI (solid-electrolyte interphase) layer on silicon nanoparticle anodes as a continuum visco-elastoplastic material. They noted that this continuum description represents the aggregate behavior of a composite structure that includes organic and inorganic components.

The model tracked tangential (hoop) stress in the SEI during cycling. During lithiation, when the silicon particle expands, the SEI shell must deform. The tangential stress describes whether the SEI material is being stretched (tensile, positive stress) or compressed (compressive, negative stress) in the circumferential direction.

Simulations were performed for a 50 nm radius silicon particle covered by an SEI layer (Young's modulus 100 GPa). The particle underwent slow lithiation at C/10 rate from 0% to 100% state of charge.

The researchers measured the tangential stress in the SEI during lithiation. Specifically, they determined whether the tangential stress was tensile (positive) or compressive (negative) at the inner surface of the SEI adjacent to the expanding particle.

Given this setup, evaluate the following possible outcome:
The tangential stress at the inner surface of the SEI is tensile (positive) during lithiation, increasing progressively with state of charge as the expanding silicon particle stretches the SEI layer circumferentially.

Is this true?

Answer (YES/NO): NO